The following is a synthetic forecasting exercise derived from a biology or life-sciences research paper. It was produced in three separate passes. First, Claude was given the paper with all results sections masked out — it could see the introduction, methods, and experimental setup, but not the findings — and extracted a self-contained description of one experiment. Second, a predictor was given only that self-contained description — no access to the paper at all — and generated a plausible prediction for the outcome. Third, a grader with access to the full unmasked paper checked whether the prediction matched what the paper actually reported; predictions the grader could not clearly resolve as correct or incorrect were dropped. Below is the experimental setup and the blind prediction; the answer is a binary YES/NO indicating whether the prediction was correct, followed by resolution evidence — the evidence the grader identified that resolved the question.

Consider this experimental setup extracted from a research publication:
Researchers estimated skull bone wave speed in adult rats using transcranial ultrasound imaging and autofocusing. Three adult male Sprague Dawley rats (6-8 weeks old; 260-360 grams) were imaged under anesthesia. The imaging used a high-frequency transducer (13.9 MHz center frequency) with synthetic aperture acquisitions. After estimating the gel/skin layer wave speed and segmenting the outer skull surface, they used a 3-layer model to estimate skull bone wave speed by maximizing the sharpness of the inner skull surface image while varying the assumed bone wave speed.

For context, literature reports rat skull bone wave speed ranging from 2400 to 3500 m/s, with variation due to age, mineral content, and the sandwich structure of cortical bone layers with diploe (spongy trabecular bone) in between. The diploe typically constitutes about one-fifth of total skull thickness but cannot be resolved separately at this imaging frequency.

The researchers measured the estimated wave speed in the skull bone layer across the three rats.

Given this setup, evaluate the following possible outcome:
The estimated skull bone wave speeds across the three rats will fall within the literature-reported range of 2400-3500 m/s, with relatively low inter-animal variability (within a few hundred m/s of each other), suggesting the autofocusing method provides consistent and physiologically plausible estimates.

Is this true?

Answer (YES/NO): YES